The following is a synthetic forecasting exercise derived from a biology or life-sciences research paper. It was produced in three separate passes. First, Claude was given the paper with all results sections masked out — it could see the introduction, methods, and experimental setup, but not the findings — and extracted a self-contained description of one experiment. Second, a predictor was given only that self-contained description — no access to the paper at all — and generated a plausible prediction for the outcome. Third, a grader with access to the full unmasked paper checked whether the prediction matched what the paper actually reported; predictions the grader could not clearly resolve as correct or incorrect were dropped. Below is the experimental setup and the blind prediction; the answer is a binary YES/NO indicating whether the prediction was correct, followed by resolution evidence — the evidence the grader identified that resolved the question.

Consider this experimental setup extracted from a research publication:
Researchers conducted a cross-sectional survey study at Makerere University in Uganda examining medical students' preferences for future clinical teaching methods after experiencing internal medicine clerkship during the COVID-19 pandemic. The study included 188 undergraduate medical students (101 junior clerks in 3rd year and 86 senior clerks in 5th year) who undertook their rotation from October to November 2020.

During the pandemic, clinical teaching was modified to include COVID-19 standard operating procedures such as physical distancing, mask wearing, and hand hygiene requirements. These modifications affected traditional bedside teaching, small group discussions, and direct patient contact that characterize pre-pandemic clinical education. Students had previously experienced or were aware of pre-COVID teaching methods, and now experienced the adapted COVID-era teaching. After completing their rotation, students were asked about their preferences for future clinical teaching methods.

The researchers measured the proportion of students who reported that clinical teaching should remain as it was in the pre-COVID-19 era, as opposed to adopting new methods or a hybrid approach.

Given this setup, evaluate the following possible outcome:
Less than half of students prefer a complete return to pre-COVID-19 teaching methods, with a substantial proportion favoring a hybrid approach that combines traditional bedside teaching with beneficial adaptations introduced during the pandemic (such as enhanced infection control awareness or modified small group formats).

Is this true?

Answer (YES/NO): NO